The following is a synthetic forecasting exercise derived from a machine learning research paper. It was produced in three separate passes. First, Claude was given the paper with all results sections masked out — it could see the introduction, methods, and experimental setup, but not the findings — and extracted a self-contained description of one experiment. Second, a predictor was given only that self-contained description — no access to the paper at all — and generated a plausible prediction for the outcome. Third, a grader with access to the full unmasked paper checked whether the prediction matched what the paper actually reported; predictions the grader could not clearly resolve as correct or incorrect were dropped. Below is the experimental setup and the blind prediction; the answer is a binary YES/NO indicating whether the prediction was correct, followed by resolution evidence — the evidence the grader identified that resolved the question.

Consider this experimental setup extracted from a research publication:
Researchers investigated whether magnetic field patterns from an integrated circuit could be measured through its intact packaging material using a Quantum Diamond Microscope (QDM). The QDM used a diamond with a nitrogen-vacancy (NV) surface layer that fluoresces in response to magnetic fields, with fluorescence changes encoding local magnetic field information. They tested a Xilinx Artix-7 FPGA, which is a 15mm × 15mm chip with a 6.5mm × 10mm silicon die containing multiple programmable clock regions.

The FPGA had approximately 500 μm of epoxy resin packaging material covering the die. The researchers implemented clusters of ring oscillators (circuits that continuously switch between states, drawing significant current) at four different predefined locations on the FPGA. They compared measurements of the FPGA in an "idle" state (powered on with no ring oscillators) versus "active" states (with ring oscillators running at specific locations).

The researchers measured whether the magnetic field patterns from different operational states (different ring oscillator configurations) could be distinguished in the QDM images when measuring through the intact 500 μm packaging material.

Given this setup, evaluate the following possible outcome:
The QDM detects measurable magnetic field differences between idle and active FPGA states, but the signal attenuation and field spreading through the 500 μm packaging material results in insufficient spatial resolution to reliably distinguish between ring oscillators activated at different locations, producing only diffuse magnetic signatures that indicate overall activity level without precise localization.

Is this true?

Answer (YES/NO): NO